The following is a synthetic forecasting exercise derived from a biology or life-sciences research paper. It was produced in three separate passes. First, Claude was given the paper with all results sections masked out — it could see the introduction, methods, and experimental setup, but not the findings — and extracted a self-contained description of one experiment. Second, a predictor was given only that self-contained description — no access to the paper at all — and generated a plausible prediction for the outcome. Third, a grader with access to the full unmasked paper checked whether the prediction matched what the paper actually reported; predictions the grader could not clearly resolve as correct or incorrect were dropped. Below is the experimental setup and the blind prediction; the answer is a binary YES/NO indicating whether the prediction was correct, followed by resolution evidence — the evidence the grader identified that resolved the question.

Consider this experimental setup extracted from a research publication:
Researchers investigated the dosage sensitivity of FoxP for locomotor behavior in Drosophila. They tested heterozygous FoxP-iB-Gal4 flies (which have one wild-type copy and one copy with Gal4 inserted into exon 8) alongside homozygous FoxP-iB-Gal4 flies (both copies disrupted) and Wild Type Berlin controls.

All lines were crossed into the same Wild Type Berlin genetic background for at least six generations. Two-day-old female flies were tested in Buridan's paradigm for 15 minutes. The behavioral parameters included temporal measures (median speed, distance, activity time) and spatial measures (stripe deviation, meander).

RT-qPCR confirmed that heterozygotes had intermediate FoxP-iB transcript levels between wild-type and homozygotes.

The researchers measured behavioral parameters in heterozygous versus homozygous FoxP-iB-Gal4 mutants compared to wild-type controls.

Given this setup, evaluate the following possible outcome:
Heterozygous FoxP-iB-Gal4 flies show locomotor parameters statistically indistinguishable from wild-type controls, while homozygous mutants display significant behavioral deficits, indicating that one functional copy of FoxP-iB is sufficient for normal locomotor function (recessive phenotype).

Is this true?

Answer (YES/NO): NO